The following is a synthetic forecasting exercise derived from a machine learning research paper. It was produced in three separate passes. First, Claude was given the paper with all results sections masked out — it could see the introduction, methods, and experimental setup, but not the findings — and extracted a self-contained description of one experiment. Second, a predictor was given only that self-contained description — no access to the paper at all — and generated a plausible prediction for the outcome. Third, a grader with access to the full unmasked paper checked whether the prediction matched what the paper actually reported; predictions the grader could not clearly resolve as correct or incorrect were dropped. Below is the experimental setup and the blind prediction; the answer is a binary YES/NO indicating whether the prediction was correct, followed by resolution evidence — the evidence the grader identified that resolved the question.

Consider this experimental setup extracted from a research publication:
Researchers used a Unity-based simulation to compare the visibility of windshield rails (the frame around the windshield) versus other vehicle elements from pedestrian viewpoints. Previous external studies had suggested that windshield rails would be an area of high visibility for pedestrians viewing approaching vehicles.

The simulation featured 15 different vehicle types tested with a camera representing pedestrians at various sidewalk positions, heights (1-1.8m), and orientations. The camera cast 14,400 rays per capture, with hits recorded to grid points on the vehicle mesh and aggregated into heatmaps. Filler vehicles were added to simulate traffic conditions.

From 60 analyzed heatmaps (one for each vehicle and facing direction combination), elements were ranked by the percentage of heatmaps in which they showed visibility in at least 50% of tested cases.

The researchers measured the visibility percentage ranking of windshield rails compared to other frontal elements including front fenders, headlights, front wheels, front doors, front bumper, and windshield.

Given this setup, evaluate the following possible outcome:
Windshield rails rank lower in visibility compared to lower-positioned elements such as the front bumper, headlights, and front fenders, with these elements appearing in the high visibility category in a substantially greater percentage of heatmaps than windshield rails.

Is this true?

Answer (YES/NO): YES